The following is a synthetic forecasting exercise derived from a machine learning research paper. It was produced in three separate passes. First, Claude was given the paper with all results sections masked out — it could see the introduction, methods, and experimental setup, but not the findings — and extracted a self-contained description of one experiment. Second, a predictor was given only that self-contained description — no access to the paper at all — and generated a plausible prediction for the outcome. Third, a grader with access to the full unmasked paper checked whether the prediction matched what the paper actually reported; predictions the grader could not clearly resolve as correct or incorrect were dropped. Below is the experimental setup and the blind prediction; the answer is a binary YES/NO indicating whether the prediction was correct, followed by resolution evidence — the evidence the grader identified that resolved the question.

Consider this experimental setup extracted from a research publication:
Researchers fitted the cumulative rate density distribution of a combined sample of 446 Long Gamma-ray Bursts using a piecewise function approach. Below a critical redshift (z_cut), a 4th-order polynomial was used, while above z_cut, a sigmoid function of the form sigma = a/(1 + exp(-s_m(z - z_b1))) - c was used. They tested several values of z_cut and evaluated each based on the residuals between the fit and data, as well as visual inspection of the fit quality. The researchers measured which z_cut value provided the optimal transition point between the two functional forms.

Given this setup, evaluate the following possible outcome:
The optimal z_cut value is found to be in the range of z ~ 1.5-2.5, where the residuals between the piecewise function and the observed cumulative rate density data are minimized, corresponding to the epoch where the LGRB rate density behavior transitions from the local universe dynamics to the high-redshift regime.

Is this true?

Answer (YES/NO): NO